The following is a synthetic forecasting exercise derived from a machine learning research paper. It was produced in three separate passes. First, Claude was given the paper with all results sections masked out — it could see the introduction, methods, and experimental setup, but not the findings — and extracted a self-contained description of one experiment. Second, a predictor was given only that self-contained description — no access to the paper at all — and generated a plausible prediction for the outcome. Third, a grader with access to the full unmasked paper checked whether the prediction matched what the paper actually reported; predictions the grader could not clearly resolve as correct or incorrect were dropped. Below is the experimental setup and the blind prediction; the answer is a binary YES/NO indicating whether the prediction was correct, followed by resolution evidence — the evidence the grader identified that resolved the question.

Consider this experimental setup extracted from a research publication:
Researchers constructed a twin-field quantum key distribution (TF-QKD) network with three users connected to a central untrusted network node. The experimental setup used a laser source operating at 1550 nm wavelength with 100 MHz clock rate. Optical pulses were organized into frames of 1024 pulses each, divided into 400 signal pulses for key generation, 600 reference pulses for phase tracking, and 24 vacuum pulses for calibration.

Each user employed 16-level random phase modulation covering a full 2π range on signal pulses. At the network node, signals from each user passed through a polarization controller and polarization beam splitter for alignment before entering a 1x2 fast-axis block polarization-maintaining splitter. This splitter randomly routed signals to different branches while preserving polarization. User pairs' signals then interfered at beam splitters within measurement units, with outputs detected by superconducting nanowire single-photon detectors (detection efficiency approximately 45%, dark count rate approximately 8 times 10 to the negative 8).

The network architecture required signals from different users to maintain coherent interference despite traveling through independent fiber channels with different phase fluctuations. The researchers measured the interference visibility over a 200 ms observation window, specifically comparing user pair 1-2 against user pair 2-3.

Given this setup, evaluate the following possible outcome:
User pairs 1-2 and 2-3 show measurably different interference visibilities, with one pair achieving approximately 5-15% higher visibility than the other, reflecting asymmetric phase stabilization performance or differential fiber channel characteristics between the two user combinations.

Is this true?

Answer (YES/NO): YES